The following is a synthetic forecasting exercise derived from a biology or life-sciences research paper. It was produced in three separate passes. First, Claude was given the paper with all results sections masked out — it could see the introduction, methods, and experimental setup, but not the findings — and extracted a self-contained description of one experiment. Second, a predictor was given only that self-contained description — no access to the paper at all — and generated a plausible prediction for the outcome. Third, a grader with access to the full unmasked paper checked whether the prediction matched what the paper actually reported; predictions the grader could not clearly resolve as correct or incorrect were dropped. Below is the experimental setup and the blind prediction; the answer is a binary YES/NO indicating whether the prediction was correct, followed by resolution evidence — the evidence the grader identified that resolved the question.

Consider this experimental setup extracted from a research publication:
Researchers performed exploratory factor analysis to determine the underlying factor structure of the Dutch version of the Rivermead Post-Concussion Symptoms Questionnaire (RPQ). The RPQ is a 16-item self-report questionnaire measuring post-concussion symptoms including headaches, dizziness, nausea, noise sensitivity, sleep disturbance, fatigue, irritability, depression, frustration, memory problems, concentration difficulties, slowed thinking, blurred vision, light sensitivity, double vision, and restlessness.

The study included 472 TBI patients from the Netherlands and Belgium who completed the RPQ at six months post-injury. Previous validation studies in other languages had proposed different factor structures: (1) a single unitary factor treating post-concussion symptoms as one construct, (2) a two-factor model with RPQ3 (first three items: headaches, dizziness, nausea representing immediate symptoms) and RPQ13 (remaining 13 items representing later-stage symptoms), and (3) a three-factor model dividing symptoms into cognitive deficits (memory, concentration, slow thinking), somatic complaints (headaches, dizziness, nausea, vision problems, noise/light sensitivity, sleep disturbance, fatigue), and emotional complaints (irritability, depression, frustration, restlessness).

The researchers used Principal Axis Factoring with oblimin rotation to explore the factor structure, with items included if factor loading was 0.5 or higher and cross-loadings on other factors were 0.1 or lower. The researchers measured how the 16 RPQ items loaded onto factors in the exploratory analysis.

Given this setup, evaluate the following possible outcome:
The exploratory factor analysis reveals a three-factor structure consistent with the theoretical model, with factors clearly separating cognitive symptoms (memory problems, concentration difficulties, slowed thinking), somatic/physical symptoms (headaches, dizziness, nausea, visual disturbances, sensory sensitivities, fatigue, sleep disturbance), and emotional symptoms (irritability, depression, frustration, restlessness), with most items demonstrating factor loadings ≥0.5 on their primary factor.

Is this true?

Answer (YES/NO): NO